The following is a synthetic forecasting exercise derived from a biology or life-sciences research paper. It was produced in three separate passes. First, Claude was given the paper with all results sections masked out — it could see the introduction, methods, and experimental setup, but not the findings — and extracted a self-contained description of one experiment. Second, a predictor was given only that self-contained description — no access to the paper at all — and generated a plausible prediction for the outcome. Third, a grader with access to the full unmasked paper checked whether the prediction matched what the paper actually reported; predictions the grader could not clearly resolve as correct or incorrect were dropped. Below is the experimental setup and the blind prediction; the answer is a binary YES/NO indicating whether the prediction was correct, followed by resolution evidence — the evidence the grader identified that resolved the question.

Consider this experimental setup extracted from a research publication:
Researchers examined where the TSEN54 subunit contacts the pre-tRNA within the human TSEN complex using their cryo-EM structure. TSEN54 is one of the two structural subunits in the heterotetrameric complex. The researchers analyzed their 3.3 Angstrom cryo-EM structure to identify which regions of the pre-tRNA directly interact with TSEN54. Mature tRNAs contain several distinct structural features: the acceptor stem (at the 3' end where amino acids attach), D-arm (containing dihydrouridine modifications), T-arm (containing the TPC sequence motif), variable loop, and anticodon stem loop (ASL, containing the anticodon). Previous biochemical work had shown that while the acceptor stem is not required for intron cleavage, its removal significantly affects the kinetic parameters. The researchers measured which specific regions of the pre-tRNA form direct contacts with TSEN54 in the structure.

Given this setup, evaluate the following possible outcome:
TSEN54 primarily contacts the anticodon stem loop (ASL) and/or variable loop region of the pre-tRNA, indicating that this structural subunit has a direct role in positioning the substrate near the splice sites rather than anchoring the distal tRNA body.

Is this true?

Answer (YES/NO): NO